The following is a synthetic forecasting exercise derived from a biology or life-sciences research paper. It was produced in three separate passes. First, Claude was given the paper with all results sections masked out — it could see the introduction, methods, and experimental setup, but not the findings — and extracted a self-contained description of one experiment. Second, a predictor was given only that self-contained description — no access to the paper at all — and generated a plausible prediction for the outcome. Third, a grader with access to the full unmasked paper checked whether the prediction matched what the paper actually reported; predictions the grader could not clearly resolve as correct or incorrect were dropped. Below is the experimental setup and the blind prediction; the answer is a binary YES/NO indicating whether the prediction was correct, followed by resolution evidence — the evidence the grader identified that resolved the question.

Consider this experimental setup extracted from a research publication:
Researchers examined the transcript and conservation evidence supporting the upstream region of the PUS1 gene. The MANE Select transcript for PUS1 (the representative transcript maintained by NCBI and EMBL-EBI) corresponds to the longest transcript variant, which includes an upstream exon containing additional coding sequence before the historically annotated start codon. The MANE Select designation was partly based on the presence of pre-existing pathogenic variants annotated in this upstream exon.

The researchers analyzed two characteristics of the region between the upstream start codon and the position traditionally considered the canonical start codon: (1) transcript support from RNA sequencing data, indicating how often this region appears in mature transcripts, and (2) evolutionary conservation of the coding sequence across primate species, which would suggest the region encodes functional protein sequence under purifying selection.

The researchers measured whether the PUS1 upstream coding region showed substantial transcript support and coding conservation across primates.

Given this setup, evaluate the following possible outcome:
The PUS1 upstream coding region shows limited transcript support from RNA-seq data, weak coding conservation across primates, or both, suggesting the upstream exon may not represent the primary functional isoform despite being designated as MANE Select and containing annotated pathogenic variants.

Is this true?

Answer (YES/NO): YES